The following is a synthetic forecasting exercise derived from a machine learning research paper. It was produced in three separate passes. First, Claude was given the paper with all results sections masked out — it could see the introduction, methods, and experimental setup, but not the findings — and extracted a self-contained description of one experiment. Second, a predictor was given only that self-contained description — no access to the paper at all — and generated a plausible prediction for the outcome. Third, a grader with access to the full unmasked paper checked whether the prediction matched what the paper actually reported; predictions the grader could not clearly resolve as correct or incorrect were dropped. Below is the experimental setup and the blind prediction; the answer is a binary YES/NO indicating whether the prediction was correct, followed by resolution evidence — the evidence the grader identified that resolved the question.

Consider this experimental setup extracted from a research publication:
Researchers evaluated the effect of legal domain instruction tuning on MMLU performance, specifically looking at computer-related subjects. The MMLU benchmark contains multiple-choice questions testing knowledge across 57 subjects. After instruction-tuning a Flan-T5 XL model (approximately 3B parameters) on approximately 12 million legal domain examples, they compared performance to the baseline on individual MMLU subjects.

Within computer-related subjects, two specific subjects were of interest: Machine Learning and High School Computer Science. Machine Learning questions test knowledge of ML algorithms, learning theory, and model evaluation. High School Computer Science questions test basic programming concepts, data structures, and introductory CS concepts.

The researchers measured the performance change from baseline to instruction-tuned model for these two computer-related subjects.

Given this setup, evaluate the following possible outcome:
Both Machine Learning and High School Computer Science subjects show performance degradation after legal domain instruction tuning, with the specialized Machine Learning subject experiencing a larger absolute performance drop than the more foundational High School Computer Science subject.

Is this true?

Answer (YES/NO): NO